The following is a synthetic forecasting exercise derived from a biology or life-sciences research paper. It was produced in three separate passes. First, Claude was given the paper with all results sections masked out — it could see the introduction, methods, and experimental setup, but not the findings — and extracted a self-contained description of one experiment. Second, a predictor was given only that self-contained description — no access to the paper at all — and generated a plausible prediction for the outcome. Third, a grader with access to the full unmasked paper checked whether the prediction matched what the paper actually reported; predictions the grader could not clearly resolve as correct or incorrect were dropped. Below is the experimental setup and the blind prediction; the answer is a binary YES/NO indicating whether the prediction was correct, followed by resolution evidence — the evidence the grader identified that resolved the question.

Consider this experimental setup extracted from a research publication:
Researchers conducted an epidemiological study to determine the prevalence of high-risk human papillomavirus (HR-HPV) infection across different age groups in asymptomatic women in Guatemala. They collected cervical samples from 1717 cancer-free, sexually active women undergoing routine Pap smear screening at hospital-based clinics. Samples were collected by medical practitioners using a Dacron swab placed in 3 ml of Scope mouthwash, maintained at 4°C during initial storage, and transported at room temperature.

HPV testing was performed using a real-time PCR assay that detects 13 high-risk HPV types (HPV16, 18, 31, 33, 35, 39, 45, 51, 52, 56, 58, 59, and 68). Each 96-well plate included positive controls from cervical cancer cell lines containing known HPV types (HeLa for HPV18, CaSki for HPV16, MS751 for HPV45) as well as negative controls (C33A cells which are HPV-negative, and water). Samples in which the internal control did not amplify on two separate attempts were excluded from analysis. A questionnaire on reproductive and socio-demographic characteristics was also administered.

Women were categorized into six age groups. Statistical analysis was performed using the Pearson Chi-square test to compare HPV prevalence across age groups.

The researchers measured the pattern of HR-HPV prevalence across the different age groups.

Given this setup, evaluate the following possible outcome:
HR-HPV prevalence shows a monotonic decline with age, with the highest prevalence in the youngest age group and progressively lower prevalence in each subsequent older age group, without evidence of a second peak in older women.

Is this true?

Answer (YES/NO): NO